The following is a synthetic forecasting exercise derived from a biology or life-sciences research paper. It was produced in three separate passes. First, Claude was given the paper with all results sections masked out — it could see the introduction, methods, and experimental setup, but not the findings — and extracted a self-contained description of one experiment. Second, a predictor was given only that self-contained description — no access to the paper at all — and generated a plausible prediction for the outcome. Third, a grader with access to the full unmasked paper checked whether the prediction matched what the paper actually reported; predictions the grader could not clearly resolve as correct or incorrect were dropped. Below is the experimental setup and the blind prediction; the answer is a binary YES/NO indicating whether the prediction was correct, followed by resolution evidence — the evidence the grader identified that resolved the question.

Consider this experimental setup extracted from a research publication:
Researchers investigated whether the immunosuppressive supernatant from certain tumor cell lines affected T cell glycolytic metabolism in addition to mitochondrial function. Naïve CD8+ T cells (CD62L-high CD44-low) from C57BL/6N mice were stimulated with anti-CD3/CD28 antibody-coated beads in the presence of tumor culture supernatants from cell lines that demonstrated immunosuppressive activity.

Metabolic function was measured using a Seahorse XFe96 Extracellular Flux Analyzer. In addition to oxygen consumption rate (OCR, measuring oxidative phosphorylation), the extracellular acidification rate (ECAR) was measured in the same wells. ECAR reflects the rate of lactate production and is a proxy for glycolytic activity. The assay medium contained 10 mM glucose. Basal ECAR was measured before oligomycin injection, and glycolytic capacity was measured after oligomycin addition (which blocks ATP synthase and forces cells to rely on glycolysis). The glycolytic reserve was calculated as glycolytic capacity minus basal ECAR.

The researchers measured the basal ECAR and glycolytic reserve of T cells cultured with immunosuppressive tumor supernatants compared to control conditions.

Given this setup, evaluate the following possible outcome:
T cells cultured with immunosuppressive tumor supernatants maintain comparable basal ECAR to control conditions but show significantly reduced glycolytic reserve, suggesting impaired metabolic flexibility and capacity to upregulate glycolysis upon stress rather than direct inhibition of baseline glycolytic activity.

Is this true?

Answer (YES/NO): NO